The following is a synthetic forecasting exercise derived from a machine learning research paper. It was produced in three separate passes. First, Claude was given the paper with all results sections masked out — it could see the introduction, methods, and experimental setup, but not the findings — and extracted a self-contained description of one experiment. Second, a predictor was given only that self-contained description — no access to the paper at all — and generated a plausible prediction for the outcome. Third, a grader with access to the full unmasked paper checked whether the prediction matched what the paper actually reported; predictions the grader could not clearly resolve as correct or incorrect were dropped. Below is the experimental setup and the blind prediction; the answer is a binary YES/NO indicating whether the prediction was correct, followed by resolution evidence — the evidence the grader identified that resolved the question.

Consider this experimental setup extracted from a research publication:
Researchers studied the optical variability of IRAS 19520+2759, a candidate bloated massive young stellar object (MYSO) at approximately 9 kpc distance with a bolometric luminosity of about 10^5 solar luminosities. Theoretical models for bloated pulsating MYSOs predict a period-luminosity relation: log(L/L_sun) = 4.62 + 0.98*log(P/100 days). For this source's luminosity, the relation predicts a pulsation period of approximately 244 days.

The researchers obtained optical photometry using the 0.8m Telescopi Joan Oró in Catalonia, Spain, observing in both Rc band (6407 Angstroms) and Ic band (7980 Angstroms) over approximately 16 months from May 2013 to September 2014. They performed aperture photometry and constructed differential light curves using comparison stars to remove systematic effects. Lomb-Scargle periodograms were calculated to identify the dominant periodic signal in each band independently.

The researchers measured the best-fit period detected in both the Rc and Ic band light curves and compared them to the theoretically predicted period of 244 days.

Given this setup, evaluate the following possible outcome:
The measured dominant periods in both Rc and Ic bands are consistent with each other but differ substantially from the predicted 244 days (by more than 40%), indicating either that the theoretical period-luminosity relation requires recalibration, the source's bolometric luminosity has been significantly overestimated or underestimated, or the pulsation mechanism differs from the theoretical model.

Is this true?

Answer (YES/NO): NO